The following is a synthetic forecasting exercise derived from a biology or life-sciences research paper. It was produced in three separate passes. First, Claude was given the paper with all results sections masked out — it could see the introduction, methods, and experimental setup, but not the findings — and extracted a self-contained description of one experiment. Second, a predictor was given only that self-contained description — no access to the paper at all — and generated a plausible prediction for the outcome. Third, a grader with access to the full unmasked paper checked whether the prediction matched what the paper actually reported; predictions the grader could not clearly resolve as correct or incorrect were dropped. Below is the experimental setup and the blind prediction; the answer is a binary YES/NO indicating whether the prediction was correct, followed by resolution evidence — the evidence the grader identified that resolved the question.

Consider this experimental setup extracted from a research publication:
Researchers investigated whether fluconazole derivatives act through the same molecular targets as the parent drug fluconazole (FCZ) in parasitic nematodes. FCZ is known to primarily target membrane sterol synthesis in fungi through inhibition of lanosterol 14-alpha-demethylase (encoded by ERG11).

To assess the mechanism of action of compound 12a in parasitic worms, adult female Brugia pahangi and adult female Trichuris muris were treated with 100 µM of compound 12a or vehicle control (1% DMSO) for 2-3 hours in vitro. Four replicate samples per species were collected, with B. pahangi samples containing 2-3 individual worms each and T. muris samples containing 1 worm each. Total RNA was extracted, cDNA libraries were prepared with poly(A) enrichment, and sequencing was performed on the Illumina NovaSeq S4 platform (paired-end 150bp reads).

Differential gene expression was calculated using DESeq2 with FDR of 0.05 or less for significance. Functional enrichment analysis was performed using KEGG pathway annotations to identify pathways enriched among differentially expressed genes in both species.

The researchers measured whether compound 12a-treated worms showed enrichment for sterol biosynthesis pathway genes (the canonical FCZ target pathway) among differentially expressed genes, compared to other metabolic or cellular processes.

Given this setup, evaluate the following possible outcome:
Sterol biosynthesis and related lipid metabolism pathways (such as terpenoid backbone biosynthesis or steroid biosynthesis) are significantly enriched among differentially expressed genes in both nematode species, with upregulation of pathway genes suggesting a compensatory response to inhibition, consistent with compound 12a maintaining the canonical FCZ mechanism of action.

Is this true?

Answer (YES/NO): NO